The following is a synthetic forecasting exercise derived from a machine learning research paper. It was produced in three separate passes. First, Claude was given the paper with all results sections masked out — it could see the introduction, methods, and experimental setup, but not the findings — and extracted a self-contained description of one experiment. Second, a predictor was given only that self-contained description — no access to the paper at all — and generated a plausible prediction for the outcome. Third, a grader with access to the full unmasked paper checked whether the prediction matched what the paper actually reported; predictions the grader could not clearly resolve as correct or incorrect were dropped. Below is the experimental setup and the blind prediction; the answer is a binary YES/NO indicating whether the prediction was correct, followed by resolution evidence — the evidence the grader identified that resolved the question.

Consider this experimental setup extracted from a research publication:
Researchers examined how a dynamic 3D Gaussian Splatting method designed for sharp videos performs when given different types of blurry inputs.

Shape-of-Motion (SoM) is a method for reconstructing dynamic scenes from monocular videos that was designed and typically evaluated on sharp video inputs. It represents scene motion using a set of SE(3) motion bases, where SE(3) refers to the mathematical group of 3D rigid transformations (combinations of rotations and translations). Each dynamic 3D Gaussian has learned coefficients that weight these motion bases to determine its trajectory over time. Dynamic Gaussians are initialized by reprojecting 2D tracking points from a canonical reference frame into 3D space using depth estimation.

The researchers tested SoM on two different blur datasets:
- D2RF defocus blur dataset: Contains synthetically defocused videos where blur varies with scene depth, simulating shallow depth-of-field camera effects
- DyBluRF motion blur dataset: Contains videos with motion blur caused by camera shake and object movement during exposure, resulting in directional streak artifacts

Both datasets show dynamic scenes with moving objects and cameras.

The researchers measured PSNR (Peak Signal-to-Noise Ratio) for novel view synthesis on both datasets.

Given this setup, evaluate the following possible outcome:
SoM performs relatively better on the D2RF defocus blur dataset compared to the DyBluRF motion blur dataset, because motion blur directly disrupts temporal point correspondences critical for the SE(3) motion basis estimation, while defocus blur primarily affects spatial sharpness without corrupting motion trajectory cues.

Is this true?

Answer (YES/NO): YES